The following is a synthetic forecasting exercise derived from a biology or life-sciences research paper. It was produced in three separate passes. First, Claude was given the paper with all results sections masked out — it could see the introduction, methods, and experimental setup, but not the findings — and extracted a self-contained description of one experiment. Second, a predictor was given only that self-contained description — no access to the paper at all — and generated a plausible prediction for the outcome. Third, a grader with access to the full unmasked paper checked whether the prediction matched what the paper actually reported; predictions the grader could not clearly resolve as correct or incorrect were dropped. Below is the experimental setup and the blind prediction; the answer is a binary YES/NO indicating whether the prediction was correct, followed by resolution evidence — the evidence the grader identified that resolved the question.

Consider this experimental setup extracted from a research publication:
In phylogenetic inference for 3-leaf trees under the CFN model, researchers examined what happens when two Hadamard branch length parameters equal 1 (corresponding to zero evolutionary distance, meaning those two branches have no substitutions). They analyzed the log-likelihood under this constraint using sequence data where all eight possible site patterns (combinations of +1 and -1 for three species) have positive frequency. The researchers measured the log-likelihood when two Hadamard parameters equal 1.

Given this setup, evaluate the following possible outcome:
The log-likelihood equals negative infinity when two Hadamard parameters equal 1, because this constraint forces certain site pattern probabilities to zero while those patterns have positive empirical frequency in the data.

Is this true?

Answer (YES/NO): YES